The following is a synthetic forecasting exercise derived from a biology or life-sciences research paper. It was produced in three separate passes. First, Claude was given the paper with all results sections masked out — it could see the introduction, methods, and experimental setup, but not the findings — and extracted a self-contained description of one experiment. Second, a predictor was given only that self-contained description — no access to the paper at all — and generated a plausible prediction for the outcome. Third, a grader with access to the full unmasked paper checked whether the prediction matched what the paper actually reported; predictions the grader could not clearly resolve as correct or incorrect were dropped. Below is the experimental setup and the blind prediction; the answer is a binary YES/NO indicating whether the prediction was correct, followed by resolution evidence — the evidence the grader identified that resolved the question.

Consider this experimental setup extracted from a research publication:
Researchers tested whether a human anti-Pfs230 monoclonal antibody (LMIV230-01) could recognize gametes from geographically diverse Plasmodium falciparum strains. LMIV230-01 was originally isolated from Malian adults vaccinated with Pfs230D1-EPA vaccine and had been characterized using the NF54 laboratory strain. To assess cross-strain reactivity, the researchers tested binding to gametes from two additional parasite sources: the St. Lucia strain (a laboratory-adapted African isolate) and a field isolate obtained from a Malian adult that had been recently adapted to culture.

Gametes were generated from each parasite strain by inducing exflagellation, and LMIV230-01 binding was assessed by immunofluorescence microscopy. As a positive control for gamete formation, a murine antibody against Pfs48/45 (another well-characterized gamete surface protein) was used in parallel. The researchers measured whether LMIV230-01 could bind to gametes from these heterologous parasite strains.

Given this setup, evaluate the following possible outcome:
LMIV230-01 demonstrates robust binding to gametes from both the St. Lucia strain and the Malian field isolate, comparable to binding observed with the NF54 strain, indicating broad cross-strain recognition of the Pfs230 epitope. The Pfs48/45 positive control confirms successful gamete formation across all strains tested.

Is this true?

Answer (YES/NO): YES